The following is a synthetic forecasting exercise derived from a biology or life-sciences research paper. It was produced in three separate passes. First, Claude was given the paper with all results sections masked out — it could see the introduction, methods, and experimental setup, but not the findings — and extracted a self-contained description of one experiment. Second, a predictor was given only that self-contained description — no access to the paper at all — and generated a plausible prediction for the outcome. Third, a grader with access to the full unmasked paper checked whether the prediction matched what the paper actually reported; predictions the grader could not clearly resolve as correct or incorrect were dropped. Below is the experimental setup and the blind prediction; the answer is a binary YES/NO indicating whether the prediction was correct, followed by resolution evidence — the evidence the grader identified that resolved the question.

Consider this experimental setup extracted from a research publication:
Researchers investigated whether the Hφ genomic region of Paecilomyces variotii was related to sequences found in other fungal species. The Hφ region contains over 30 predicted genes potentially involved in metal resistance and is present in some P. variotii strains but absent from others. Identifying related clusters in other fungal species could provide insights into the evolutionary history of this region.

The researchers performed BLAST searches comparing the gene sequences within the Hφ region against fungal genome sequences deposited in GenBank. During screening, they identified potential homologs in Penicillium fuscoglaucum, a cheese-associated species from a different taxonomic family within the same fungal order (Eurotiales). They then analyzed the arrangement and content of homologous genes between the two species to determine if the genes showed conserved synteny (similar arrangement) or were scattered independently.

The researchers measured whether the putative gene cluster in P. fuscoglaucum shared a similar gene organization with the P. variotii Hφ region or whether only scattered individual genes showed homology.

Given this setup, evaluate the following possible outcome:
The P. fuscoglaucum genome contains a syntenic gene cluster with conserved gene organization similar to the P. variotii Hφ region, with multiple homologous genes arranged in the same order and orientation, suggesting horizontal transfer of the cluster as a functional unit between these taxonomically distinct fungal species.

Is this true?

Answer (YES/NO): YES